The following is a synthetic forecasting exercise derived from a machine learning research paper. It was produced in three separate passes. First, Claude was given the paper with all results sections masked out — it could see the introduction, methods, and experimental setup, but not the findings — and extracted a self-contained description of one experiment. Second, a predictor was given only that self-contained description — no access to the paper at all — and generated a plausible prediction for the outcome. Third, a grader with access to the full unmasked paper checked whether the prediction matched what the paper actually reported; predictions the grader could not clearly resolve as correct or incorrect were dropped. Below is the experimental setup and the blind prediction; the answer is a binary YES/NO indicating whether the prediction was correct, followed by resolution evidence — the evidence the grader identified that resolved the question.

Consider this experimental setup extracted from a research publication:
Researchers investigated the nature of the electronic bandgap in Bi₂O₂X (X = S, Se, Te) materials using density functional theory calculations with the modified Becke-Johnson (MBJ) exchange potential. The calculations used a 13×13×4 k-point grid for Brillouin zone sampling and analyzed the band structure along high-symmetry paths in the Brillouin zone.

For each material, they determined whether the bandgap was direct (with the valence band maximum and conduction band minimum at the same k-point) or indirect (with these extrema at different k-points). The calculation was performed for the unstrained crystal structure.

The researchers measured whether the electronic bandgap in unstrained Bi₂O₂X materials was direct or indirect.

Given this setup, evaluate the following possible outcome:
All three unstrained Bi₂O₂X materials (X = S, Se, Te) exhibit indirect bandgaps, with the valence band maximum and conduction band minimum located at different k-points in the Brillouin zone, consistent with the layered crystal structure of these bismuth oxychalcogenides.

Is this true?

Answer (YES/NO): YES